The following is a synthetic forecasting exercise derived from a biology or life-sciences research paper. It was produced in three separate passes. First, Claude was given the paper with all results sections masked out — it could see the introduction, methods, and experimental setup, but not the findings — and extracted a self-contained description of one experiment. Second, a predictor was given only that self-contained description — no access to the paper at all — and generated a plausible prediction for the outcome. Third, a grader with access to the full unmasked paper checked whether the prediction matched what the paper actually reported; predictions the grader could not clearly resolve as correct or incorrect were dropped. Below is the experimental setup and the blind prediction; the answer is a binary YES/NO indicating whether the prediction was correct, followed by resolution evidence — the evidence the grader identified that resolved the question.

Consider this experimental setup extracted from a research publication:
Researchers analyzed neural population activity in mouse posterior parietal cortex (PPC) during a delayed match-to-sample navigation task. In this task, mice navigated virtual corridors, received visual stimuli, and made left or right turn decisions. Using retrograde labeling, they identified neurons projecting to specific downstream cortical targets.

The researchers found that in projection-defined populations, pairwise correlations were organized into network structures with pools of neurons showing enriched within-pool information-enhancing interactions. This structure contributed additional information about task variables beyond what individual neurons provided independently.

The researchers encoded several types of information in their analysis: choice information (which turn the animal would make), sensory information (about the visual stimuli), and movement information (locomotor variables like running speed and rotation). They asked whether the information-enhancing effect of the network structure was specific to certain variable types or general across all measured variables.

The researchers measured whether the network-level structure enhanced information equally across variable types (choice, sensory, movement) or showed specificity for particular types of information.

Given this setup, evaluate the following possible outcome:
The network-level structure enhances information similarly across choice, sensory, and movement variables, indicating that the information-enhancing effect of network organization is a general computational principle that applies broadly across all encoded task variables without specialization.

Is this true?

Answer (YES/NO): NO